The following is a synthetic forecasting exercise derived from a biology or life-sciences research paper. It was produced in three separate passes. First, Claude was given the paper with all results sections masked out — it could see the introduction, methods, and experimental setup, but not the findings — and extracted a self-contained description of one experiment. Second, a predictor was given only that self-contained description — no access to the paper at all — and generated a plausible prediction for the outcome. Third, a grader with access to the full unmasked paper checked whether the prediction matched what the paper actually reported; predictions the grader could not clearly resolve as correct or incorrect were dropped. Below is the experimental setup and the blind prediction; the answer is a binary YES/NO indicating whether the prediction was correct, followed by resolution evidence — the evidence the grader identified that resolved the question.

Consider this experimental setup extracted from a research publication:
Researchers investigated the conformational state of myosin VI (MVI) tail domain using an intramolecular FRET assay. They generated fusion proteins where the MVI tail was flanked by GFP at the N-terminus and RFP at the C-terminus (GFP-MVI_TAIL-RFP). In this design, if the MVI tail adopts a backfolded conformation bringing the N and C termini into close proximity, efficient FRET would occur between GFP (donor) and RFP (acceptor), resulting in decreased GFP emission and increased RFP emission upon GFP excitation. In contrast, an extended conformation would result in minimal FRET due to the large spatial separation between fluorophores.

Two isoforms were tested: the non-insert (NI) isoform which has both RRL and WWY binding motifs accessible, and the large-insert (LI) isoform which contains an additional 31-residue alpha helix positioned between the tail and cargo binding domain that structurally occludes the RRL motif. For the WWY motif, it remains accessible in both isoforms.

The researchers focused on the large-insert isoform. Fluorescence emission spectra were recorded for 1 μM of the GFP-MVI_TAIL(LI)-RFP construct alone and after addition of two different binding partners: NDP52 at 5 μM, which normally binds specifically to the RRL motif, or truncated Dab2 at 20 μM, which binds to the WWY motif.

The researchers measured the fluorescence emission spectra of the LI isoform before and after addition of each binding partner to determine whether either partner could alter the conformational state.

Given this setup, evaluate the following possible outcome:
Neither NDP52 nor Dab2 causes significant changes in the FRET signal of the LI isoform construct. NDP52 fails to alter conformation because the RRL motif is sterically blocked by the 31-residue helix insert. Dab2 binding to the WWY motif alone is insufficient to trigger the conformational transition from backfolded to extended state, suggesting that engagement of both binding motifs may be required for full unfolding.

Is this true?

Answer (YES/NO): NO